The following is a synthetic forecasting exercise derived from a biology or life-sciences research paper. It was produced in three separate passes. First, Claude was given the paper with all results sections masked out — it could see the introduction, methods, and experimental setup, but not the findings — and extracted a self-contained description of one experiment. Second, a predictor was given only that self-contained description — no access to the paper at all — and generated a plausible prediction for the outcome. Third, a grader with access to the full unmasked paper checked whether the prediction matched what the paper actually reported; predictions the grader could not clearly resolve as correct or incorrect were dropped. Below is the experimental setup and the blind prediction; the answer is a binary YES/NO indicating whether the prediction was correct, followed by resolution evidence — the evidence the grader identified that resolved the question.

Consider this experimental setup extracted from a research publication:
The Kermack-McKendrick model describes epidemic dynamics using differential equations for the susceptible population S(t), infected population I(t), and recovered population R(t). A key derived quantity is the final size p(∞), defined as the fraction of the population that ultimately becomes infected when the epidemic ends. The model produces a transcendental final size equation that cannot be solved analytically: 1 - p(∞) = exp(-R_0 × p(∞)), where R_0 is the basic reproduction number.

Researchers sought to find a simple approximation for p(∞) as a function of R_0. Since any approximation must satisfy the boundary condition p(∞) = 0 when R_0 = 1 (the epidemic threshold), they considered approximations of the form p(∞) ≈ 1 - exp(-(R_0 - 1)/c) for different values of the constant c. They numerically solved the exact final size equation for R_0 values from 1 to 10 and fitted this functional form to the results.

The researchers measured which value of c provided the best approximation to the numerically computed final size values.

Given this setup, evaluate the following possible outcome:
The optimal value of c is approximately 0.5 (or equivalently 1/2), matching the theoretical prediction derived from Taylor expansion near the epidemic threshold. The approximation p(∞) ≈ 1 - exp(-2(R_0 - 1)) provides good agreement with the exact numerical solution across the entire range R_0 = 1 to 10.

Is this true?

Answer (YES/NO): NO